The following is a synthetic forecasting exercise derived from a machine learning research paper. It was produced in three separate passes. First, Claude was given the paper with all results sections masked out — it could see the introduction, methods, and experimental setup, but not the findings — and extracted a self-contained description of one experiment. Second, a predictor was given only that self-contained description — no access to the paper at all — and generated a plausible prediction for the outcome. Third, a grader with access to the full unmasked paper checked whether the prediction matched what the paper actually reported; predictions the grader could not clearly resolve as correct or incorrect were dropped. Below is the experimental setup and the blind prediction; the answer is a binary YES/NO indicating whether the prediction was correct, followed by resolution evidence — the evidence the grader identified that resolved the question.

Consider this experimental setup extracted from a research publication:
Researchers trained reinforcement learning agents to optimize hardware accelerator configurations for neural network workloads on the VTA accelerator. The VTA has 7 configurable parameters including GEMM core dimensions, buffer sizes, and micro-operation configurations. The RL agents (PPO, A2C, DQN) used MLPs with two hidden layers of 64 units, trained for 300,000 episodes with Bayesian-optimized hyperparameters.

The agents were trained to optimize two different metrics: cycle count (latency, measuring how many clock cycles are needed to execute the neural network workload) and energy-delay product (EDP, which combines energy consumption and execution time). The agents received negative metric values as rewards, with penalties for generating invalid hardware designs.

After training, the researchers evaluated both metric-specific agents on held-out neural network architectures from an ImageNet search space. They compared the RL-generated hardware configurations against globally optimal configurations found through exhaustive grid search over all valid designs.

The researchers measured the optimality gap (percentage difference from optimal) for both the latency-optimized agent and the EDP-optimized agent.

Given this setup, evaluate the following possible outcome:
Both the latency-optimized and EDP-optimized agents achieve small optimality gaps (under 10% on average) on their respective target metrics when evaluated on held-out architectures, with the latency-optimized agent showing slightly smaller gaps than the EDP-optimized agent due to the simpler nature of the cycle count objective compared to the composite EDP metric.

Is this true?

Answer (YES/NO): YES